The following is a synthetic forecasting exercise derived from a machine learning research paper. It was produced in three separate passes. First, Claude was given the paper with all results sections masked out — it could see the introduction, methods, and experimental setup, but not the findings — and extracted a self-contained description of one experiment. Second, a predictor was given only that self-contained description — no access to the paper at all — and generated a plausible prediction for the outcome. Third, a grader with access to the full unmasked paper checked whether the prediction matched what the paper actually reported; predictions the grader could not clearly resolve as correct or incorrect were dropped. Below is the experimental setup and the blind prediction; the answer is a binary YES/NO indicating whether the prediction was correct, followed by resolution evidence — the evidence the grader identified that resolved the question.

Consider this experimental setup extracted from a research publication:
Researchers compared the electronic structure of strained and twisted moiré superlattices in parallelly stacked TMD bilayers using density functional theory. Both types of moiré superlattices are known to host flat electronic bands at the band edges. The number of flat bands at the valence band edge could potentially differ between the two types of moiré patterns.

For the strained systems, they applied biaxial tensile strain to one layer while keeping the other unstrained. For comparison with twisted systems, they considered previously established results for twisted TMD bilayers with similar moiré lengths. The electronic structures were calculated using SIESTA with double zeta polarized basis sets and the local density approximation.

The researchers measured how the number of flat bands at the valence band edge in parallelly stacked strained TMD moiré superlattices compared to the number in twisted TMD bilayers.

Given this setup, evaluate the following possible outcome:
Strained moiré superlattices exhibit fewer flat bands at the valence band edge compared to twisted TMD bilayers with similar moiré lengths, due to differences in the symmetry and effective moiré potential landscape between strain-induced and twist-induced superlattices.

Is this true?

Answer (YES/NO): NO